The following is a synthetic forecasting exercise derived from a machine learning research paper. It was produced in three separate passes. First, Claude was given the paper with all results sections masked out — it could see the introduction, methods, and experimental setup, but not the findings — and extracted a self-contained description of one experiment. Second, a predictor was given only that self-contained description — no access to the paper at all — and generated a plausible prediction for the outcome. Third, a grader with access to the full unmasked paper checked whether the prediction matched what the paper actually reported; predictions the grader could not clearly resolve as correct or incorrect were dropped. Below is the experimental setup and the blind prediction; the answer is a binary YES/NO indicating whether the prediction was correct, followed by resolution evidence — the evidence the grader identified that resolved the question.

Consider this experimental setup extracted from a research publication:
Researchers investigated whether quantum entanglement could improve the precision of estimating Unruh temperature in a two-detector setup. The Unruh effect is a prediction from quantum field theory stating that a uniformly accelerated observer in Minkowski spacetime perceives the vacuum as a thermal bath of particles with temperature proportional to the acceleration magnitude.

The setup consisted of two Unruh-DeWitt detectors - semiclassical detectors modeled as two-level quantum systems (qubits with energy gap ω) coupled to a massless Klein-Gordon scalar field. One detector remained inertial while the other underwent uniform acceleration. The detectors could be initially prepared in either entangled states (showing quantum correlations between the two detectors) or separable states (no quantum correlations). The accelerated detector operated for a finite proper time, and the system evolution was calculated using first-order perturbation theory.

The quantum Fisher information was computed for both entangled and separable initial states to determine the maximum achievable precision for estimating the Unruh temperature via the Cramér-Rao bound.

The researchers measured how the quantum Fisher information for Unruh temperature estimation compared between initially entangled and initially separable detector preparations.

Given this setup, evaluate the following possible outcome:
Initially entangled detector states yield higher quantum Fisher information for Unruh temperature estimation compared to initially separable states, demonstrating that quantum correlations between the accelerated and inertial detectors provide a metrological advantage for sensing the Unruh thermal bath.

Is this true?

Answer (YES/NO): NO